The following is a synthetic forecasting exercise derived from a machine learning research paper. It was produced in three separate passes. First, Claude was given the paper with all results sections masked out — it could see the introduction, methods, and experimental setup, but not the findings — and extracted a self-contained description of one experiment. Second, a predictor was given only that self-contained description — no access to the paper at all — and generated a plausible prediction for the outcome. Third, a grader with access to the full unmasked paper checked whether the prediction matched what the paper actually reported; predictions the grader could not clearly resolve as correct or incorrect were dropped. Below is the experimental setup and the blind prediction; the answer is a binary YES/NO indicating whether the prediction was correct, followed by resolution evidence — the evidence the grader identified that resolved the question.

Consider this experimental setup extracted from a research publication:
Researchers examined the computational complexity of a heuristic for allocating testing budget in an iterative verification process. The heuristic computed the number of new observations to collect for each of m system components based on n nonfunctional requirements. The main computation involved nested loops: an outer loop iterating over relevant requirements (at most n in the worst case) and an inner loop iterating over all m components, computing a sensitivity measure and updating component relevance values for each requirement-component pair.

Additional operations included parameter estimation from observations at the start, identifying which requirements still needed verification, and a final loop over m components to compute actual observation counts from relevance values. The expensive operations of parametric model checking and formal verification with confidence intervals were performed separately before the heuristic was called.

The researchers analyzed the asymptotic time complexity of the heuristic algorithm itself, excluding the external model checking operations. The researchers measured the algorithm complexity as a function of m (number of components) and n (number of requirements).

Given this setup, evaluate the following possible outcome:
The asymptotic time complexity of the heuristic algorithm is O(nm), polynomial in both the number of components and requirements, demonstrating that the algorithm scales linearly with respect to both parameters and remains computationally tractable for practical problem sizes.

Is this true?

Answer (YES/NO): YES